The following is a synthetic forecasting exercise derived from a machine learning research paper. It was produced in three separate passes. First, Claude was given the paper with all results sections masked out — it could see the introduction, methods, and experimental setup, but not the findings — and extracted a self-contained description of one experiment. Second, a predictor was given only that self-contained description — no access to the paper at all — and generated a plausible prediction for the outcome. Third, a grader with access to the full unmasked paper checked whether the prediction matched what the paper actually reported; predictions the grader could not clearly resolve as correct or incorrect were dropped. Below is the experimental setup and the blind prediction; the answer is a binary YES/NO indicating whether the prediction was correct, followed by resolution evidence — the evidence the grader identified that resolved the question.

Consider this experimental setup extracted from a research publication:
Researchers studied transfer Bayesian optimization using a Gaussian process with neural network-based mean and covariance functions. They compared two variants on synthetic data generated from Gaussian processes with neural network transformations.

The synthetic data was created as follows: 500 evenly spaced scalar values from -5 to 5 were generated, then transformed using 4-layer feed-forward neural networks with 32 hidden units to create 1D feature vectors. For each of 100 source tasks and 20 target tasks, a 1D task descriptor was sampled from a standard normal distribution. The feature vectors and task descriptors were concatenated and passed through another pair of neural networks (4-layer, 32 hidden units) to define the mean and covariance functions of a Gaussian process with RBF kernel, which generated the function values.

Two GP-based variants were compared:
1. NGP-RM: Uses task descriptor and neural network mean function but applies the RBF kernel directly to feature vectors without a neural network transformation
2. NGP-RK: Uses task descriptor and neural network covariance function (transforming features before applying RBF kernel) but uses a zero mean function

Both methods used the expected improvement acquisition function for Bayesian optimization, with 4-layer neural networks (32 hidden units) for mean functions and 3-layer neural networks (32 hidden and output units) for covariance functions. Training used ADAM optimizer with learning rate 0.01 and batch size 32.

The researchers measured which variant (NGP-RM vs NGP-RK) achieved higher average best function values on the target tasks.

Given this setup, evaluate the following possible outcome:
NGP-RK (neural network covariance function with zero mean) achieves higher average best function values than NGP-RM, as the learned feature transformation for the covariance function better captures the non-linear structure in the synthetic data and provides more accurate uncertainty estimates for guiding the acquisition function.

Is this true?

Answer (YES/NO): NO